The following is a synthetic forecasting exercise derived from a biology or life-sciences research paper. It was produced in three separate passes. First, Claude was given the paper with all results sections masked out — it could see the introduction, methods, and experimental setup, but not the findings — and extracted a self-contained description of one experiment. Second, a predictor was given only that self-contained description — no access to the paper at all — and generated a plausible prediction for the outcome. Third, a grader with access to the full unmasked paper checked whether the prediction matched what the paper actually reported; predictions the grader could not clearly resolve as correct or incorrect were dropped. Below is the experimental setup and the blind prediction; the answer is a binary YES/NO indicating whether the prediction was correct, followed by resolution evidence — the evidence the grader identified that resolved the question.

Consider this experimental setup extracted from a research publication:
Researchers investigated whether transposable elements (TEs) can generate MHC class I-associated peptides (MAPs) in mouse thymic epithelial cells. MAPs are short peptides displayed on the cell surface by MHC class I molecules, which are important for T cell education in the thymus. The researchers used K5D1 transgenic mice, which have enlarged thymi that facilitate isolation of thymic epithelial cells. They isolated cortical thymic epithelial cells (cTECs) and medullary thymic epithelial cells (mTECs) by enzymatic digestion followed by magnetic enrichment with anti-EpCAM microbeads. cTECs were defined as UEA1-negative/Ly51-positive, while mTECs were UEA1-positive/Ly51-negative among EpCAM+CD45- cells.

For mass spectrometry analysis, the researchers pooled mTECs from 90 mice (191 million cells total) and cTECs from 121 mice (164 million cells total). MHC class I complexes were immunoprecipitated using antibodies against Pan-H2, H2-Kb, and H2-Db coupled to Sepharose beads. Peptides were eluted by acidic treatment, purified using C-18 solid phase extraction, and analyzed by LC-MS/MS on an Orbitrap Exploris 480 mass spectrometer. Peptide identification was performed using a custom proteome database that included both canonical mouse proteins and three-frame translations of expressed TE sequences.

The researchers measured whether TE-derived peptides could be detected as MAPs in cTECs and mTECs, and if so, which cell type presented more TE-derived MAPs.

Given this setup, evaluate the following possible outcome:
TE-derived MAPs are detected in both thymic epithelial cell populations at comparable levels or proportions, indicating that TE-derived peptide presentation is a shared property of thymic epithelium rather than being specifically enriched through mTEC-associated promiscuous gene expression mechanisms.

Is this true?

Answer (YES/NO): NO